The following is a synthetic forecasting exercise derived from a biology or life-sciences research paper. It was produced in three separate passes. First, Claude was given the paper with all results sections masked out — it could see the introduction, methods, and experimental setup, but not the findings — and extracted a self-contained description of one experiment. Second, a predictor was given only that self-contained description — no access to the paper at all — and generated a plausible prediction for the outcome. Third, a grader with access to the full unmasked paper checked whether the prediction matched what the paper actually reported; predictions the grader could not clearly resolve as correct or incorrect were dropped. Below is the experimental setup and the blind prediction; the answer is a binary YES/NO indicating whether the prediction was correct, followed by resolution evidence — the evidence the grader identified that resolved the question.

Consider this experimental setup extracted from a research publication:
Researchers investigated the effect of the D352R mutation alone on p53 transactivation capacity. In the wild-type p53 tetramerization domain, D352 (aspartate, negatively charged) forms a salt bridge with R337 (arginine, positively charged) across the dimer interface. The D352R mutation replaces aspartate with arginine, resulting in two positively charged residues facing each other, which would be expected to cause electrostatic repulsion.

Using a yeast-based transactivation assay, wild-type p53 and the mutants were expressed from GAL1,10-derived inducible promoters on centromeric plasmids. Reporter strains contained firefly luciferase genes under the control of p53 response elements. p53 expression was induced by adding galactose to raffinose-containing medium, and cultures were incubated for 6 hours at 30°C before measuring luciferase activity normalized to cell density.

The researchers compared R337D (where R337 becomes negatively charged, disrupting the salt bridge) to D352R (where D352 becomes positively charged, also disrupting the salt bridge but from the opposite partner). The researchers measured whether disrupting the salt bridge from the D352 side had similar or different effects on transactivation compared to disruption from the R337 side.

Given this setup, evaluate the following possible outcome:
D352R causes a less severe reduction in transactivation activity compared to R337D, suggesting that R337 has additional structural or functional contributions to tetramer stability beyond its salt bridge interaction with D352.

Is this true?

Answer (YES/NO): YES